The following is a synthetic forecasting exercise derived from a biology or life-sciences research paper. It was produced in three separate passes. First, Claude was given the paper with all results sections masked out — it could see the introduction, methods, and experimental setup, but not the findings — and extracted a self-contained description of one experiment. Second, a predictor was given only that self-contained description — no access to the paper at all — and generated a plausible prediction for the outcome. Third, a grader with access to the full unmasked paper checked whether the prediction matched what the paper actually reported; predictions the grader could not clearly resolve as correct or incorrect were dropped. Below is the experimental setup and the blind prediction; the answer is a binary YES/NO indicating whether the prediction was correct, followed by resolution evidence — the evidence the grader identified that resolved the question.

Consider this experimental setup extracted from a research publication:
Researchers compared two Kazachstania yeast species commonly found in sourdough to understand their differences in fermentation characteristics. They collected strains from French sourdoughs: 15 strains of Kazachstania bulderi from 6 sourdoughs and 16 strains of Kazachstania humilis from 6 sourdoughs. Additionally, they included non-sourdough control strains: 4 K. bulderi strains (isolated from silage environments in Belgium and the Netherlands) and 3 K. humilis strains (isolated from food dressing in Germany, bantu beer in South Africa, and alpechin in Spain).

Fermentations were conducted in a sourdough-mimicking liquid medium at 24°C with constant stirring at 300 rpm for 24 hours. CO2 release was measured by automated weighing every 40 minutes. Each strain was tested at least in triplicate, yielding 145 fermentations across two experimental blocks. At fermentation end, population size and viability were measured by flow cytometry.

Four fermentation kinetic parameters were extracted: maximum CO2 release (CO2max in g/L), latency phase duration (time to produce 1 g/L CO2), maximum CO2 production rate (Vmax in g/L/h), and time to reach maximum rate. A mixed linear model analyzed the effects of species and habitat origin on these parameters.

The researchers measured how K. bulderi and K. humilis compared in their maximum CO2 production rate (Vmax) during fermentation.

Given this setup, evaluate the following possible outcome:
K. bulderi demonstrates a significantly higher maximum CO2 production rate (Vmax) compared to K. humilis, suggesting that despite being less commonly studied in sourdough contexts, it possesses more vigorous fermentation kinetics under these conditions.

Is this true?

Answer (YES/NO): NO